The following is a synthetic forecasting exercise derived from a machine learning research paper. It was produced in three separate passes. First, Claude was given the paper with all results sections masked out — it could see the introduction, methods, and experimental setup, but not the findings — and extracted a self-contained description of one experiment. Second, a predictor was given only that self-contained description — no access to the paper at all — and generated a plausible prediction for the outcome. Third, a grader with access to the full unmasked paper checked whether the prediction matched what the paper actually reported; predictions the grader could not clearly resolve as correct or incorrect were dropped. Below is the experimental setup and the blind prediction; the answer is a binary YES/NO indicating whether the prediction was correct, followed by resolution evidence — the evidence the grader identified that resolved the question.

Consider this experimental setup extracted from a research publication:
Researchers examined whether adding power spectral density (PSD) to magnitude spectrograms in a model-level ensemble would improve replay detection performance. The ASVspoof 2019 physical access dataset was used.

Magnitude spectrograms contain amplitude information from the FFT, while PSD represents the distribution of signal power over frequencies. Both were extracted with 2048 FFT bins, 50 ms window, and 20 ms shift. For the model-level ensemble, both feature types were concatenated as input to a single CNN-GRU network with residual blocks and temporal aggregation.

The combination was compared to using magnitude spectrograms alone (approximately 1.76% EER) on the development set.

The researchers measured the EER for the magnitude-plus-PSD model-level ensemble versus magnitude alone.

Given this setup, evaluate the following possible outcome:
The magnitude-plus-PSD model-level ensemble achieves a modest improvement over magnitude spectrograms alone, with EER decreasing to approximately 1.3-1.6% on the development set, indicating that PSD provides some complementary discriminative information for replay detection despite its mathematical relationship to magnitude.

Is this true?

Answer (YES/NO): NO